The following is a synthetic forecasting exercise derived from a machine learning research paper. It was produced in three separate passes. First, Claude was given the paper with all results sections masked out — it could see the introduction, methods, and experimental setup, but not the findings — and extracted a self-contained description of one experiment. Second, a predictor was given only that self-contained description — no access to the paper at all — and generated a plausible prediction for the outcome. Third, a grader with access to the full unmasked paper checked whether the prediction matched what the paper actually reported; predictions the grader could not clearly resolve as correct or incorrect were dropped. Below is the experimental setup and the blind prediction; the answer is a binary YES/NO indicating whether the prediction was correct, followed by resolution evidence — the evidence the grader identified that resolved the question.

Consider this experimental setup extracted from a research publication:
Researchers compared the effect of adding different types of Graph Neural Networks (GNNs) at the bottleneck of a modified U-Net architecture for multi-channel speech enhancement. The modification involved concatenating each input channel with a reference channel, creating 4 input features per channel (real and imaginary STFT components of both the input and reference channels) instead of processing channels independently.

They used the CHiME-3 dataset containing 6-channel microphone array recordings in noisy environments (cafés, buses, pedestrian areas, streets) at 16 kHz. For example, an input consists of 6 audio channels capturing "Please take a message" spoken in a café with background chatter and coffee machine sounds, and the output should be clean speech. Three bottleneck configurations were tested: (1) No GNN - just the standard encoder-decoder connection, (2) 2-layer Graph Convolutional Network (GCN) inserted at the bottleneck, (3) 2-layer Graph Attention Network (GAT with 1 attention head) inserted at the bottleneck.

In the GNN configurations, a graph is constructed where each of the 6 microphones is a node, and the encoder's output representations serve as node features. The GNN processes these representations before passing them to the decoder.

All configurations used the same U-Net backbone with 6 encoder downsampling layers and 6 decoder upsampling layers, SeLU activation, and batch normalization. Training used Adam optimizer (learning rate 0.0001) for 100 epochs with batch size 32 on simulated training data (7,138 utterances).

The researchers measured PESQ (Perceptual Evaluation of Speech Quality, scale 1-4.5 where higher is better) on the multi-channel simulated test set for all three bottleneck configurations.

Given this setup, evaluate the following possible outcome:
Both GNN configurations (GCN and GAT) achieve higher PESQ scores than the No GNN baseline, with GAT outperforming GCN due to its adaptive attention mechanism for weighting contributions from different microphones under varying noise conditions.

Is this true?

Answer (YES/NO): NO